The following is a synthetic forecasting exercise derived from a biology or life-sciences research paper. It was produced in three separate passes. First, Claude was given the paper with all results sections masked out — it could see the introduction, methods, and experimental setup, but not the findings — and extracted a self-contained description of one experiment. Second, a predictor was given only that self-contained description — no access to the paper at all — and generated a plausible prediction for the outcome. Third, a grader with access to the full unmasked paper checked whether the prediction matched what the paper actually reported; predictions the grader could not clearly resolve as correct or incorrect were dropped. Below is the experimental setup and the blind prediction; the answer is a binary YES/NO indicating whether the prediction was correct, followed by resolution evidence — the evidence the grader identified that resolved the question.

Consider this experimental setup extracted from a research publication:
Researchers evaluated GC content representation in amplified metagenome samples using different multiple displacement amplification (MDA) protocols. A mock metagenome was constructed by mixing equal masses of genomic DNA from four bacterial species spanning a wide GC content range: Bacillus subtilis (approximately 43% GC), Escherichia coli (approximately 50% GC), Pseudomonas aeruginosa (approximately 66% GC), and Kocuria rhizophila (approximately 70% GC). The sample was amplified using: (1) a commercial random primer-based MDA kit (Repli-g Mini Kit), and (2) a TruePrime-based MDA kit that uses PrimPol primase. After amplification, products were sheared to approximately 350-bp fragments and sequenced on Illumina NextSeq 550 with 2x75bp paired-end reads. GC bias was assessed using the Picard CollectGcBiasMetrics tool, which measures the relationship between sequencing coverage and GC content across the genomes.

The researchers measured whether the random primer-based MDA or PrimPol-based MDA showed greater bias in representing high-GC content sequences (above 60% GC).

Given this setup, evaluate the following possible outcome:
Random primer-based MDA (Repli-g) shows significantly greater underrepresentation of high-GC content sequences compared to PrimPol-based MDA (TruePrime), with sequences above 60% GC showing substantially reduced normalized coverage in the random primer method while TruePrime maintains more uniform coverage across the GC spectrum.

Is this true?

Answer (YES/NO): NO